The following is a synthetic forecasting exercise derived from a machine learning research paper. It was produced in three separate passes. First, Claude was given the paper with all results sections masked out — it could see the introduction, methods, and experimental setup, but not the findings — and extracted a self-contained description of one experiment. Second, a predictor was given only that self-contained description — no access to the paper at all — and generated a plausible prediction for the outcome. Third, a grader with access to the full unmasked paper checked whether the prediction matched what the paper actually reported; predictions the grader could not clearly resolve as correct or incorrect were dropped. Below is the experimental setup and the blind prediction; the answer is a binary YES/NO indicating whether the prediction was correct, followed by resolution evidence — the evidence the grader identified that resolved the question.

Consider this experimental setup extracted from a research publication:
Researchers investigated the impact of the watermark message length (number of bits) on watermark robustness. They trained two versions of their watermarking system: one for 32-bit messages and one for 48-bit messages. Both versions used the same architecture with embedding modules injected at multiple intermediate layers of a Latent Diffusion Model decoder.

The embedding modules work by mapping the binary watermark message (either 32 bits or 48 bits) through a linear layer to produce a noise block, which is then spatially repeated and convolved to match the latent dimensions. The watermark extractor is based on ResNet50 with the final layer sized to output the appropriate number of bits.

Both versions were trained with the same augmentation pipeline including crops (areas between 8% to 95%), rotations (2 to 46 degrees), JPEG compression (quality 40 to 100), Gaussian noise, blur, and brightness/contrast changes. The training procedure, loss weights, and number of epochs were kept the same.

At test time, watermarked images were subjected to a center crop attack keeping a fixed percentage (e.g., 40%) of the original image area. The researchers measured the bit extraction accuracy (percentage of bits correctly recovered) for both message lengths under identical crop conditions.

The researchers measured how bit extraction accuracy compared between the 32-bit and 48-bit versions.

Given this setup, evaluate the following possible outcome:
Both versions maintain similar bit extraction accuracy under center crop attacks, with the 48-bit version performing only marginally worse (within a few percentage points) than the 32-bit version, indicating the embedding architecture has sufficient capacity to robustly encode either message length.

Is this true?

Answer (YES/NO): YES